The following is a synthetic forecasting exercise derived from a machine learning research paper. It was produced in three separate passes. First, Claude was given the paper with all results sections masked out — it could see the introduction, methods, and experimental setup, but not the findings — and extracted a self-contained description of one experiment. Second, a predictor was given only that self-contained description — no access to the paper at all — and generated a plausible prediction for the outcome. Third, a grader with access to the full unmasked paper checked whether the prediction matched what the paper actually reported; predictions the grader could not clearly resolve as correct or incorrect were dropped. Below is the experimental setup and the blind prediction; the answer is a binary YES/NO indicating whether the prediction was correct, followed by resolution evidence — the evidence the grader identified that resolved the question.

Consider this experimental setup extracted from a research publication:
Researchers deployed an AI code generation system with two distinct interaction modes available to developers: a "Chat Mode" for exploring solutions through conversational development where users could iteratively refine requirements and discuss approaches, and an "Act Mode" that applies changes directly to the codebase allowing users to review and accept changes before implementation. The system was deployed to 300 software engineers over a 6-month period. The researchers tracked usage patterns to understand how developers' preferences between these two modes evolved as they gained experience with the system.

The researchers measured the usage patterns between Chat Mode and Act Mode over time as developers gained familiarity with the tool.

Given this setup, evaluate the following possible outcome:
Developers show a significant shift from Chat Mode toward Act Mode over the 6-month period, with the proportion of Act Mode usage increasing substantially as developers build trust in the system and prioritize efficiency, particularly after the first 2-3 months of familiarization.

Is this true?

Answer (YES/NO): NO